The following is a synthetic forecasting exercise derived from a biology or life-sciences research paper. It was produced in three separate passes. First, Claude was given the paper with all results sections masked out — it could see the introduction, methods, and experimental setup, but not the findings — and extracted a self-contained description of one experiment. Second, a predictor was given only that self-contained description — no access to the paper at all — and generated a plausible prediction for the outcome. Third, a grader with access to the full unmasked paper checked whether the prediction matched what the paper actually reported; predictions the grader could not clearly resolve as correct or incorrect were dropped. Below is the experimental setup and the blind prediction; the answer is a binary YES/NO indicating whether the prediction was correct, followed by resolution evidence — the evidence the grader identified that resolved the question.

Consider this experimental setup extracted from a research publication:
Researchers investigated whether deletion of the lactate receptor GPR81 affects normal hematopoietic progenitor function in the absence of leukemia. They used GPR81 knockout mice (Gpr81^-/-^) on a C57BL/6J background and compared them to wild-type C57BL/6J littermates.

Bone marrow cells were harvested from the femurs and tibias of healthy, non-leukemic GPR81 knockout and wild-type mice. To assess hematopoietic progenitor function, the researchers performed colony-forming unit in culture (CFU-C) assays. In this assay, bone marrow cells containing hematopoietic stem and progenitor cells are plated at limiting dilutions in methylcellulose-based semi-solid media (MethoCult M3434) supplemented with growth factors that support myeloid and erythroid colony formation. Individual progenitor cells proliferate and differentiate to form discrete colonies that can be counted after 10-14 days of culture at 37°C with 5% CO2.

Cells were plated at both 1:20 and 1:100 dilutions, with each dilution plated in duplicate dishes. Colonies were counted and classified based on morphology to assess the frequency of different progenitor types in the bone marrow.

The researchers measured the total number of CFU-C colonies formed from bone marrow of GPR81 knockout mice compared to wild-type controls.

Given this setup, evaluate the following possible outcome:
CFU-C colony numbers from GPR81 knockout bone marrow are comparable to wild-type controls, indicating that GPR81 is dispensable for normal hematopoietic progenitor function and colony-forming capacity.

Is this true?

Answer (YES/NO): YES